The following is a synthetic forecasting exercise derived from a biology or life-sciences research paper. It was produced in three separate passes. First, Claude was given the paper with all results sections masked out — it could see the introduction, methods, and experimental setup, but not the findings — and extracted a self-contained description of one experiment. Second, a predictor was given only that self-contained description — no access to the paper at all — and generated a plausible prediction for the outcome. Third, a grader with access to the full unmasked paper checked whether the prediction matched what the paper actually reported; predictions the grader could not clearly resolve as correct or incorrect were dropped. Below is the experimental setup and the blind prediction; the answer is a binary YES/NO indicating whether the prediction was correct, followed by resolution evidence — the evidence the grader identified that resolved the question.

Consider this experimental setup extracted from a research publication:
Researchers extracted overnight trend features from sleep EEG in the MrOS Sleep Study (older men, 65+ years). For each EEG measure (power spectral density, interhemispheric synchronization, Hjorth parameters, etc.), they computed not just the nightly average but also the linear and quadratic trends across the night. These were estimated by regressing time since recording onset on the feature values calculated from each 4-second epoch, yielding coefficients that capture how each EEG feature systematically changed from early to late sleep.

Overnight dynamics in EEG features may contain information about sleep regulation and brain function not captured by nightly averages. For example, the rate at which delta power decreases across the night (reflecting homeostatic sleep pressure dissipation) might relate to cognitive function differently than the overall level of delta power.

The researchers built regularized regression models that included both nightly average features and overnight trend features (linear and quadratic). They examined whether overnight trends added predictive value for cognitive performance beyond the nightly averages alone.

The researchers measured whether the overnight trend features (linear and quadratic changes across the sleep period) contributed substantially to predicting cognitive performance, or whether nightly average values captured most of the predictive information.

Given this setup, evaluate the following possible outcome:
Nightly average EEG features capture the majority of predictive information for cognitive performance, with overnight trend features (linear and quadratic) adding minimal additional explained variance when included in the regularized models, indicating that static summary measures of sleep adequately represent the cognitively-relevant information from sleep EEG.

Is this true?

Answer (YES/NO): NO